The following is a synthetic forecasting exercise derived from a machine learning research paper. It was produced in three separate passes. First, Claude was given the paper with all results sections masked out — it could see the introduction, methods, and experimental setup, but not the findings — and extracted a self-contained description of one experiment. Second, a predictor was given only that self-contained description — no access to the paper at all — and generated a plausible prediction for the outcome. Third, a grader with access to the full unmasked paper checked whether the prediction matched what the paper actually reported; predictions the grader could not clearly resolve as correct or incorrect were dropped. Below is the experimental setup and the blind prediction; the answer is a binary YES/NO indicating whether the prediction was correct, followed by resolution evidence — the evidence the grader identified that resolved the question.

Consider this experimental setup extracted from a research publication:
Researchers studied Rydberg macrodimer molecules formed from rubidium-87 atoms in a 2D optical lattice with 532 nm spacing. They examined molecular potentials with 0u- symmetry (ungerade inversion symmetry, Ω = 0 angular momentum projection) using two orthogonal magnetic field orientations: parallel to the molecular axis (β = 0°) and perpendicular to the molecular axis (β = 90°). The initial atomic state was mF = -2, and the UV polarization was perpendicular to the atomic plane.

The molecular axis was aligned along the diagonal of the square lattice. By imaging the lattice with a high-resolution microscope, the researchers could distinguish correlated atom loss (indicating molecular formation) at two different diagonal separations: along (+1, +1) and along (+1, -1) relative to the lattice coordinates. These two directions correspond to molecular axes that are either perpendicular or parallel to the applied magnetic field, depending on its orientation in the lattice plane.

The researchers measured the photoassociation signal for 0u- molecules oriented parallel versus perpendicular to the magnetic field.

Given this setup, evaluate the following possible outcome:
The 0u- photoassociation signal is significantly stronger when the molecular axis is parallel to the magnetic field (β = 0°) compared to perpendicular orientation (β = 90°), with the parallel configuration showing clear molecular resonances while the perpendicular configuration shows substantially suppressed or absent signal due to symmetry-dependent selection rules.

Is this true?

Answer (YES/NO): NO